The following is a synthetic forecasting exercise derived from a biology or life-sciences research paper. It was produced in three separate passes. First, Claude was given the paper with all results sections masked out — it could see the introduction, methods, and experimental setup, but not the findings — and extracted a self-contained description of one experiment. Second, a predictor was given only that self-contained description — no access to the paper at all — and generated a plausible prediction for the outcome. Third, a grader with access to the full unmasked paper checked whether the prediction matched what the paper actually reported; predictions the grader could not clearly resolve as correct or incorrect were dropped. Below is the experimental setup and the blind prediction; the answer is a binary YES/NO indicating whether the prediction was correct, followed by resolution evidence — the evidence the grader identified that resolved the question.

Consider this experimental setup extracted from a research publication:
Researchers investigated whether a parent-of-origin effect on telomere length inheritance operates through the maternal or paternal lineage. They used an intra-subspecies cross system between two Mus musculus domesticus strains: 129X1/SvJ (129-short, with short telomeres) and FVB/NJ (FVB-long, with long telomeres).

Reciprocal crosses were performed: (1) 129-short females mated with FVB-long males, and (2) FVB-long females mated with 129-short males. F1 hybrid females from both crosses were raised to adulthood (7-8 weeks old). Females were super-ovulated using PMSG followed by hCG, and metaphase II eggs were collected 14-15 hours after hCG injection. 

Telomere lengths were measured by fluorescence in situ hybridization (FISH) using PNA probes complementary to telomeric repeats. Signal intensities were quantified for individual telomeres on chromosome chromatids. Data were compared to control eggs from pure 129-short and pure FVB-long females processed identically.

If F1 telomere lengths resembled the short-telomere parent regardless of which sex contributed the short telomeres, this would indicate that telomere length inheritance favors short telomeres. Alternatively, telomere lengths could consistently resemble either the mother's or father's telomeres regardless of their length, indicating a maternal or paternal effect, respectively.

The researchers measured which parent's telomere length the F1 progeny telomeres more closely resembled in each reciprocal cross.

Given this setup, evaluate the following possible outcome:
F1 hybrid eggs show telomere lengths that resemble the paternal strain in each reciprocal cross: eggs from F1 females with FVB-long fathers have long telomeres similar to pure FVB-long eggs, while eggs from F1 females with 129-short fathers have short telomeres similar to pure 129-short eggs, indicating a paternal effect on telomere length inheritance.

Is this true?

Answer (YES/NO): YES